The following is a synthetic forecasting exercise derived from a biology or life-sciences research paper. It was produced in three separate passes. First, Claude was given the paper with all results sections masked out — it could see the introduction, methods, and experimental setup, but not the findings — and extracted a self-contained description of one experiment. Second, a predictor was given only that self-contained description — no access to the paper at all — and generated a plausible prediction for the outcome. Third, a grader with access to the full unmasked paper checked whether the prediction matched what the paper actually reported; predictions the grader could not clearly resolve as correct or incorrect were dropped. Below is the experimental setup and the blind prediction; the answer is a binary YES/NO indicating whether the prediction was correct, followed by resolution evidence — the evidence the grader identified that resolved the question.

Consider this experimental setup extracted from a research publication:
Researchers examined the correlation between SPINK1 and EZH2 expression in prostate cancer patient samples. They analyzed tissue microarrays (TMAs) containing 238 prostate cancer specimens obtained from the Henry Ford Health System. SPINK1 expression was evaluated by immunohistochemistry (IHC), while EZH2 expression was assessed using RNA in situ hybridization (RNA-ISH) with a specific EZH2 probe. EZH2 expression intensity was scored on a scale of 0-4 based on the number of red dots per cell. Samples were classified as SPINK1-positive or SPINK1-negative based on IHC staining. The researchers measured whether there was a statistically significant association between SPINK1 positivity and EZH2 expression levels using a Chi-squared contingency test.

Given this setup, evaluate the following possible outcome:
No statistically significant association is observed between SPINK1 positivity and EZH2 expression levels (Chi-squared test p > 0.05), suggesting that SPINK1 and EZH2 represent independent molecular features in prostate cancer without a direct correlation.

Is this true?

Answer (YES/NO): NO